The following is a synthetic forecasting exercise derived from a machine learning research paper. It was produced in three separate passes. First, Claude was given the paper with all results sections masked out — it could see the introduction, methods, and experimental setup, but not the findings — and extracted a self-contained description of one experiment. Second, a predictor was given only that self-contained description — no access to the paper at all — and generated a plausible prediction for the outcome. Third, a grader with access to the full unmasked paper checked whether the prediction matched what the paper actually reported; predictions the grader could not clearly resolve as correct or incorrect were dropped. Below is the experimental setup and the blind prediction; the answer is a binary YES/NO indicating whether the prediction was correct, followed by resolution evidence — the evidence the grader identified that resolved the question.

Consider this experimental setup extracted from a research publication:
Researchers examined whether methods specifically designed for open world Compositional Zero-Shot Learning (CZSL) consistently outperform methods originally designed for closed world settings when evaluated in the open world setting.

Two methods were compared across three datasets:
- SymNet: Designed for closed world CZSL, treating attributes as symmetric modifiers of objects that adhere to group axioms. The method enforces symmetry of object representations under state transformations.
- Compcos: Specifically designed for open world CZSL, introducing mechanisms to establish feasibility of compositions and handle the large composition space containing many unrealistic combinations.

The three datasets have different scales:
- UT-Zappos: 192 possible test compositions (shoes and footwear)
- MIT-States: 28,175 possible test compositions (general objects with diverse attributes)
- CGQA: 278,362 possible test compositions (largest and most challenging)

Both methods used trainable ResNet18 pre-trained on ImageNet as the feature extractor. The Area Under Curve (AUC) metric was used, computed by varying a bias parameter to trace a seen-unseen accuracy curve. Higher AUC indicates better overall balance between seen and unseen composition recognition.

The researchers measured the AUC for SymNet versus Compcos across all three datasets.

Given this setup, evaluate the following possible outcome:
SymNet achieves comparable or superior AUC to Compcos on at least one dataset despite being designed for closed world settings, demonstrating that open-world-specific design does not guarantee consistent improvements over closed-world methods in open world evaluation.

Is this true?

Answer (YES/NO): YES